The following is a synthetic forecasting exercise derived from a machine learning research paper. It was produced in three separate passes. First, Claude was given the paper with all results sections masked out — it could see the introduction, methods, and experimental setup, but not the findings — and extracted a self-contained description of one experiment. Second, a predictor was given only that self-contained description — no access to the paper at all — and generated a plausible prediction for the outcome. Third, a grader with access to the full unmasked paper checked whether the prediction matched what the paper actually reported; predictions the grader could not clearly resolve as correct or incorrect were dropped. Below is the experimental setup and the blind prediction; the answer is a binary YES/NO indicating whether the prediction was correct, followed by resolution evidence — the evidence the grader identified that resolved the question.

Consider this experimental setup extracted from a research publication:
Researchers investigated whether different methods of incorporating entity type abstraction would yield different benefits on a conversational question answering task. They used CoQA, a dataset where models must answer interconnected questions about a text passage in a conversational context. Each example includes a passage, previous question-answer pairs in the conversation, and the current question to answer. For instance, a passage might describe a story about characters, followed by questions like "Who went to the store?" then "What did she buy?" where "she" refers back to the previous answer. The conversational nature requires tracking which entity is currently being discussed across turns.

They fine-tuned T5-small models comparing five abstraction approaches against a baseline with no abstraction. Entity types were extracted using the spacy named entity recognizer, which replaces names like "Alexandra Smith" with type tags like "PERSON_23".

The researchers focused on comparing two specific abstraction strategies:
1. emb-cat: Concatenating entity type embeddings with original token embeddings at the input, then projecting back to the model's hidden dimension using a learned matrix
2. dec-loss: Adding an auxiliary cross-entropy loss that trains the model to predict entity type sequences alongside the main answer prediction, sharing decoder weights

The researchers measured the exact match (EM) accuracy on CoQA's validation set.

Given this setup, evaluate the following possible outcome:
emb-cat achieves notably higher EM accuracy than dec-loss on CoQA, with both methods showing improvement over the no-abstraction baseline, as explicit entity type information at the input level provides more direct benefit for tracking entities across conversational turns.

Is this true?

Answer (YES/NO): NO